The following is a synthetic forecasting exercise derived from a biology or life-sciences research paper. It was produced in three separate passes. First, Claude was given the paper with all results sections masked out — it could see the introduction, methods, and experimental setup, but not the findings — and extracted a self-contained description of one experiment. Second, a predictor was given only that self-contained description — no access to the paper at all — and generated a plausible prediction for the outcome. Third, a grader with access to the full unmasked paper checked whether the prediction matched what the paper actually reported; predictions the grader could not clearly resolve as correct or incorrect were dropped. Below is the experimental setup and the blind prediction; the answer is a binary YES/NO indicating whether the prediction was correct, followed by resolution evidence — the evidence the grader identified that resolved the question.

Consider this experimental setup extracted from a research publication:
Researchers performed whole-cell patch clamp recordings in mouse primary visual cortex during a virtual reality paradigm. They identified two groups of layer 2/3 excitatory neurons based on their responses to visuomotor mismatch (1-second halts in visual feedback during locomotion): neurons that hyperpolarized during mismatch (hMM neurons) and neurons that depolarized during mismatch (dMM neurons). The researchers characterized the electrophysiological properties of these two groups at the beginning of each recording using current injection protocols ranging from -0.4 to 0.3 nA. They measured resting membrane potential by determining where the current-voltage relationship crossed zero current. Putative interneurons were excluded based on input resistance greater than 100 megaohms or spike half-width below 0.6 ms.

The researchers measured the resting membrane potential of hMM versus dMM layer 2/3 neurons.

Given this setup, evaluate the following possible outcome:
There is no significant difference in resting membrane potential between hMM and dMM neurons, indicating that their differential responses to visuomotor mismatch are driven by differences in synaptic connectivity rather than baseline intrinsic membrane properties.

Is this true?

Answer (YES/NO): NO